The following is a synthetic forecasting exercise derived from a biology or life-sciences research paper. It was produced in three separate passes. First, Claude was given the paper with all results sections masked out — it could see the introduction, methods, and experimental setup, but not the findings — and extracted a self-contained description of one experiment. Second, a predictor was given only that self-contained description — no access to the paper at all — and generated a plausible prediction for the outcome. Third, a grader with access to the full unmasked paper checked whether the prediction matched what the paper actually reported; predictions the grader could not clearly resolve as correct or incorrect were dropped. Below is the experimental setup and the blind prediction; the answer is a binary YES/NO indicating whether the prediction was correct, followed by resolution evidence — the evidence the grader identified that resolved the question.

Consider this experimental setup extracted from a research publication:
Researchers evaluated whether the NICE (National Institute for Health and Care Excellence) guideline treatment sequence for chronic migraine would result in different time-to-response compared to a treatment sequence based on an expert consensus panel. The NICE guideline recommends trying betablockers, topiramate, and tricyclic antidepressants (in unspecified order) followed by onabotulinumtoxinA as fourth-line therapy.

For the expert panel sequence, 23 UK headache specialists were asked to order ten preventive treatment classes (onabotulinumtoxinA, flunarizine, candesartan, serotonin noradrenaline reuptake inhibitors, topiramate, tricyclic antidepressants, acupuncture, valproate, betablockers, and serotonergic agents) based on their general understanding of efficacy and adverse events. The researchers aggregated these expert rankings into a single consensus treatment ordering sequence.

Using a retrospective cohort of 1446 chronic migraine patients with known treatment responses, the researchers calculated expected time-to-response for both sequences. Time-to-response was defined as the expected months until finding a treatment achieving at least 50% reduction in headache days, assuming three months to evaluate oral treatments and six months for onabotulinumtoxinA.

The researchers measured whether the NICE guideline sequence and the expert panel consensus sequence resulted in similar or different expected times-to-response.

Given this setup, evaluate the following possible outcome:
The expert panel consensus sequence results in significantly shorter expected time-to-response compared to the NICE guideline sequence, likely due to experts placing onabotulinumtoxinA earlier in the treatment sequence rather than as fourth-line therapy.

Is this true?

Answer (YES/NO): NO